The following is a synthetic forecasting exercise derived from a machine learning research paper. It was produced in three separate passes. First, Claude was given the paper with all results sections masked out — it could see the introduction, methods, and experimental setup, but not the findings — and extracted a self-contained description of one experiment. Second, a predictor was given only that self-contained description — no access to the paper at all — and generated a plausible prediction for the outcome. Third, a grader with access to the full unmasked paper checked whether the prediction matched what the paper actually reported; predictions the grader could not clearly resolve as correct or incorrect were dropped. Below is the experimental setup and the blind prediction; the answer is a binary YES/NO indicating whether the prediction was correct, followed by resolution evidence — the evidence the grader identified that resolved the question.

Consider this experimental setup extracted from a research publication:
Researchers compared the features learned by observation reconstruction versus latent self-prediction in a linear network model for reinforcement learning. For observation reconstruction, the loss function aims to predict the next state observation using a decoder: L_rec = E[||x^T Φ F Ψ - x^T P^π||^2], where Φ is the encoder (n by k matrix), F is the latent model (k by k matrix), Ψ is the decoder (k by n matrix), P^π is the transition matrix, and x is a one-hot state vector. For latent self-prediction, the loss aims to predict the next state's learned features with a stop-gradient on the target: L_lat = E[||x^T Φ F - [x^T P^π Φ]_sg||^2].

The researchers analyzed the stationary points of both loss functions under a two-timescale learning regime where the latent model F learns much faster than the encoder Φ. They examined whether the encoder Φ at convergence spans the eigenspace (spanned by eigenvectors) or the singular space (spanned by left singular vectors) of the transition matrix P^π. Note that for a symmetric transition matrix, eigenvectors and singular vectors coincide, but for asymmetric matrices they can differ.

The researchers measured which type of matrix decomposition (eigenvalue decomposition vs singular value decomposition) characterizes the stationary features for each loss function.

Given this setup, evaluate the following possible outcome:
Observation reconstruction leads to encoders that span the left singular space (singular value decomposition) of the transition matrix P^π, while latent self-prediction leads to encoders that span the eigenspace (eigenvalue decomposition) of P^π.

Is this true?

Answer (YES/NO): YES